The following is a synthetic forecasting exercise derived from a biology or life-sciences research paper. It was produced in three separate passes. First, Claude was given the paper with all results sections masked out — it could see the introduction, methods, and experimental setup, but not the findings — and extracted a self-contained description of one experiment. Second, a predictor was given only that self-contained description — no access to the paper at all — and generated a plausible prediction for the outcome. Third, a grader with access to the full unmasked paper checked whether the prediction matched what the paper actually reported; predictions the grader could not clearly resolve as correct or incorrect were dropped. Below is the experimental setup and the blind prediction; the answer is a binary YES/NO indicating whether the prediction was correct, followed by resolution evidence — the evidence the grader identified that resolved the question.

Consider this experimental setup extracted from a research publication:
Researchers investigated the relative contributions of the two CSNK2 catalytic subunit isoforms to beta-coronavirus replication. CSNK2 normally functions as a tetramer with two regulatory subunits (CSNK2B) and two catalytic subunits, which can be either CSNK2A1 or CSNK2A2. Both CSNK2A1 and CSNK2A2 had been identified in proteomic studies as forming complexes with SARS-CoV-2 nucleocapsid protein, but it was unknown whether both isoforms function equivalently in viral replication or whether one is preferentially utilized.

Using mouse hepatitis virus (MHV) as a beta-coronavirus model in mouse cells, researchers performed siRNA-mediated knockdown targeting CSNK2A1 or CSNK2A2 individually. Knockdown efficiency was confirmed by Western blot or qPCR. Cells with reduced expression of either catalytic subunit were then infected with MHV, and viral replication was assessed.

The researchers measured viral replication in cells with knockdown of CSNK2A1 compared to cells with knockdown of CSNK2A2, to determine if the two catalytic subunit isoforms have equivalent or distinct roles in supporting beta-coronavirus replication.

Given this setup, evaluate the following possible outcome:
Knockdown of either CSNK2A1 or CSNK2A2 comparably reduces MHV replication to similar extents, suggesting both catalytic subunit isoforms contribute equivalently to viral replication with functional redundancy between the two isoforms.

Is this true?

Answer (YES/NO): NO